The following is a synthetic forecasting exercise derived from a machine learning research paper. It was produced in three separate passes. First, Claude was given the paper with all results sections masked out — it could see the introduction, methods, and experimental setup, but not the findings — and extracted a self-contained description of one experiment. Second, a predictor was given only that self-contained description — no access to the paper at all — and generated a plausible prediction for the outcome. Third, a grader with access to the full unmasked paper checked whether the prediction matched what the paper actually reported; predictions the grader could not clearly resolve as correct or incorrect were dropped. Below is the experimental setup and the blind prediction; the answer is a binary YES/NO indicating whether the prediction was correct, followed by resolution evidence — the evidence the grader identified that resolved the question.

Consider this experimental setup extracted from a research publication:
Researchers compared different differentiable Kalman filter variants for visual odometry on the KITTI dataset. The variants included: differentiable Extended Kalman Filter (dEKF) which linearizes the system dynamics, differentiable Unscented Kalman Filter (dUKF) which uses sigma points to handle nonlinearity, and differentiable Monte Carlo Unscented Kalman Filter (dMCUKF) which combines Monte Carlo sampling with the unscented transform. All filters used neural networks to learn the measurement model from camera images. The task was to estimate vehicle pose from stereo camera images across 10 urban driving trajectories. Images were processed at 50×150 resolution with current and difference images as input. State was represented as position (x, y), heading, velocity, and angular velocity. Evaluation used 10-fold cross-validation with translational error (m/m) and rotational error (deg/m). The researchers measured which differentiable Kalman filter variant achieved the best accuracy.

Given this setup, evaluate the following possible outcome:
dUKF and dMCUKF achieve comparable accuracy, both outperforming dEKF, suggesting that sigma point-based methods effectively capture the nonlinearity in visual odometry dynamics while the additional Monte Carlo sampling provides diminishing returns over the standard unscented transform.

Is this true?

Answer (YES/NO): NO